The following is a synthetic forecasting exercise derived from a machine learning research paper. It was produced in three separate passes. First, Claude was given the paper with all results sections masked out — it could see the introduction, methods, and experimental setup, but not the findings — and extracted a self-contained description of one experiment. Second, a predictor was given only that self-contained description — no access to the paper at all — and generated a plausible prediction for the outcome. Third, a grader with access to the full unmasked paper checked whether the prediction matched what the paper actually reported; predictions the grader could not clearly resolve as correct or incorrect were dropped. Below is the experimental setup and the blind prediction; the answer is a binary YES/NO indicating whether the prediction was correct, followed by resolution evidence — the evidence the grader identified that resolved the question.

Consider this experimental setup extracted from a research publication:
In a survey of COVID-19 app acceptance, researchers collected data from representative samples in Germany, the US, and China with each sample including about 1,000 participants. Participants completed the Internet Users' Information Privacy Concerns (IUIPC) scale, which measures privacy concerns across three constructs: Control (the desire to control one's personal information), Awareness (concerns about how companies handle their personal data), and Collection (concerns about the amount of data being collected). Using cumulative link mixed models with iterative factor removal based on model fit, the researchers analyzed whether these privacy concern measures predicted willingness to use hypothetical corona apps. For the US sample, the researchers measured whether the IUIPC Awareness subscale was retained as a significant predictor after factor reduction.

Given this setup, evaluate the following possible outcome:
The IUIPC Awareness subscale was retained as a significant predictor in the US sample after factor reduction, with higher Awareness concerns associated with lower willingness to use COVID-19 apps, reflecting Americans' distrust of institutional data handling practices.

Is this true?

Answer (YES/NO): NO